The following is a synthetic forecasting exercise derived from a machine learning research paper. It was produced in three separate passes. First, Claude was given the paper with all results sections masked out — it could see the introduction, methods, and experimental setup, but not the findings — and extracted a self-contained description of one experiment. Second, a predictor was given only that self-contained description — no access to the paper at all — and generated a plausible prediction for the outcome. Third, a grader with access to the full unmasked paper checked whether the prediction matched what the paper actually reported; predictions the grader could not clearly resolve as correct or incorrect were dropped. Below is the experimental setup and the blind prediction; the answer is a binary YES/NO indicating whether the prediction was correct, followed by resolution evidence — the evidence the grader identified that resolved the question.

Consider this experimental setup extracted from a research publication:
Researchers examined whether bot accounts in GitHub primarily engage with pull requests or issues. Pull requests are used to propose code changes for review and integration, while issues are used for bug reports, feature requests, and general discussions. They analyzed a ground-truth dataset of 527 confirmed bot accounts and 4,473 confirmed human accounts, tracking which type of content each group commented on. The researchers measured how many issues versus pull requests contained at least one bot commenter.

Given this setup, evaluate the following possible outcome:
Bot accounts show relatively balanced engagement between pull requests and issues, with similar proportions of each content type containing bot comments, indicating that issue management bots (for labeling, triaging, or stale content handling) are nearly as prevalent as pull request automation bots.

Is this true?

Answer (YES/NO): NO